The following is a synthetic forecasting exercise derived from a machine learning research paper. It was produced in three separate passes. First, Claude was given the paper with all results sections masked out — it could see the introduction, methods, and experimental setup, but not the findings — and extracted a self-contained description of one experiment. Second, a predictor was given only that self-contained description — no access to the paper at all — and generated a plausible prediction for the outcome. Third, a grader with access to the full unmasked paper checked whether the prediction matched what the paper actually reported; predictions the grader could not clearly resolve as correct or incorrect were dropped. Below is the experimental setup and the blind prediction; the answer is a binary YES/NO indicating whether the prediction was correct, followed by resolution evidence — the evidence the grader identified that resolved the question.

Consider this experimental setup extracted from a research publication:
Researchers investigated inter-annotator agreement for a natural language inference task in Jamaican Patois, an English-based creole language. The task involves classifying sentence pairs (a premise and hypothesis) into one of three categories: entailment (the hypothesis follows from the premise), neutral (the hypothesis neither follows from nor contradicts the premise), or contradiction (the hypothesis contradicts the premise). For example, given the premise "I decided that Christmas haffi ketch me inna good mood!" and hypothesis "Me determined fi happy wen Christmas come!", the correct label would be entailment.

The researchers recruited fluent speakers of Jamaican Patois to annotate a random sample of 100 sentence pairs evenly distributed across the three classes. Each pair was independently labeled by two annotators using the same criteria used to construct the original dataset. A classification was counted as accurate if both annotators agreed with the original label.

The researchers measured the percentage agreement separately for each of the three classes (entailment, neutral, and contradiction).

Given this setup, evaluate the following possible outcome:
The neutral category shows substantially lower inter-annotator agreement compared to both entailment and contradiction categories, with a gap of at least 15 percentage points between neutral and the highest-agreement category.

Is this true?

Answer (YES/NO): YES